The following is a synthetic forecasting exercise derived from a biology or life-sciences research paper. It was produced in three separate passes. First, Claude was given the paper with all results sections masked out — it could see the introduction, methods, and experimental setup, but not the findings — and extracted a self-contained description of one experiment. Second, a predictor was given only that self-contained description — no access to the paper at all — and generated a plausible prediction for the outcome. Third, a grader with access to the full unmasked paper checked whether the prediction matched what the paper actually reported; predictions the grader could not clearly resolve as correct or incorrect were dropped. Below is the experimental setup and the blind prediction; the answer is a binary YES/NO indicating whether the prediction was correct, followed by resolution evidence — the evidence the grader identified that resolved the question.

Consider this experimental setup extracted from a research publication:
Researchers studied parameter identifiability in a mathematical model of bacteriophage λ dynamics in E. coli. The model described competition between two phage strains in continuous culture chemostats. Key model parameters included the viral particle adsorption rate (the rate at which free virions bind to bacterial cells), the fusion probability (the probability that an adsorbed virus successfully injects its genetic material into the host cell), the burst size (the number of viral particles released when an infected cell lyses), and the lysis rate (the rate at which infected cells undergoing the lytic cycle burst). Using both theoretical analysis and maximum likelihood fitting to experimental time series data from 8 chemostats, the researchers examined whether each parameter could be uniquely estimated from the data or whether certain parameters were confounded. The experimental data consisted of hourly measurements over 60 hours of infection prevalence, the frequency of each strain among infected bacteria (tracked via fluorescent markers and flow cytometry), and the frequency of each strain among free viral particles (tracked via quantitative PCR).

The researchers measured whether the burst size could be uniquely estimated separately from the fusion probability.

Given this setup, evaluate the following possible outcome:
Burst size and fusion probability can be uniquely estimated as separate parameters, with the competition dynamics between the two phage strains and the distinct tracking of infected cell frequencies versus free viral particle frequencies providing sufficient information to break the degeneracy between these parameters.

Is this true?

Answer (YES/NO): NO